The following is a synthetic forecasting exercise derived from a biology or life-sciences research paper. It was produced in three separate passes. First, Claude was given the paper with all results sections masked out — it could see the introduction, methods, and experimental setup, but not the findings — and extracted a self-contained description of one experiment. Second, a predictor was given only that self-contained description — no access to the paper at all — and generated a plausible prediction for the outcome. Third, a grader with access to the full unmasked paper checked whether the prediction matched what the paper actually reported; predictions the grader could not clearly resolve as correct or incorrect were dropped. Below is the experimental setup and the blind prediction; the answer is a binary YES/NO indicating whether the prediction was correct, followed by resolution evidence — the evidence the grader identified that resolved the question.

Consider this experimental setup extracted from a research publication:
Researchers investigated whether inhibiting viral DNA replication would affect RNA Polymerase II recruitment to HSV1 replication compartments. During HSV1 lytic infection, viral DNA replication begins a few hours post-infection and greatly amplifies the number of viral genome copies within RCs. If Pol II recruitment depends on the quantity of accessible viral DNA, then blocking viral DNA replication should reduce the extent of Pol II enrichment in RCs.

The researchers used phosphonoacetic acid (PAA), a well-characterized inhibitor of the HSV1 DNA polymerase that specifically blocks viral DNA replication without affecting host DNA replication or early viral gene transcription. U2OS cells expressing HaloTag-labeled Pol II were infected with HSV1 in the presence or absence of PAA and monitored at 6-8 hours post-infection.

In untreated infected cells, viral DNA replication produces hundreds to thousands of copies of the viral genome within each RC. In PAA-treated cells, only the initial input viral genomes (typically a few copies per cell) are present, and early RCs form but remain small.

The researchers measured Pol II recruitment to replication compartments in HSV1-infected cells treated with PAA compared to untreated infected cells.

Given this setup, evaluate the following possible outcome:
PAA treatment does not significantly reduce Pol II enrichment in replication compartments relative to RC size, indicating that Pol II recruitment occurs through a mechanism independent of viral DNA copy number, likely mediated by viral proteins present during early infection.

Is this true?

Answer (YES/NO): NO